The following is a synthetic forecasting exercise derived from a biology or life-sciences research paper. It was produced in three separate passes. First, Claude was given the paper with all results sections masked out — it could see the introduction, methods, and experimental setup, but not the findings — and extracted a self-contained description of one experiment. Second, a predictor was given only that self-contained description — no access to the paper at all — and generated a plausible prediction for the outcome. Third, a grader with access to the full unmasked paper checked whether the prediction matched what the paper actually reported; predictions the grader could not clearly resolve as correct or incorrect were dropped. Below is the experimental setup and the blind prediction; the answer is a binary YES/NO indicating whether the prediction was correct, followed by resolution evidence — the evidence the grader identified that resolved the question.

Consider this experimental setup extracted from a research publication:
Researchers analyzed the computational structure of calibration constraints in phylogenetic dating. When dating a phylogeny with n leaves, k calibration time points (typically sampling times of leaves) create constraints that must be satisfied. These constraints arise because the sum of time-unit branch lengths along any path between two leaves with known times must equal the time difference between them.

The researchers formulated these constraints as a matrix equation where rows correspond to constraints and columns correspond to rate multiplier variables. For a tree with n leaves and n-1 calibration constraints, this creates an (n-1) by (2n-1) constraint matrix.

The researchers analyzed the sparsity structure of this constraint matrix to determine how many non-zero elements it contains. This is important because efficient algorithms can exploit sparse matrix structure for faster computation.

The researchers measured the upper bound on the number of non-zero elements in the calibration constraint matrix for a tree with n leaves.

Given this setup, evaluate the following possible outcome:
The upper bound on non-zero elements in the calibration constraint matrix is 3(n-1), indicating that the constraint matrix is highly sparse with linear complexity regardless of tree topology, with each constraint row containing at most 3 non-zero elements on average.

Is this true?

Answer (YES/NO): NO